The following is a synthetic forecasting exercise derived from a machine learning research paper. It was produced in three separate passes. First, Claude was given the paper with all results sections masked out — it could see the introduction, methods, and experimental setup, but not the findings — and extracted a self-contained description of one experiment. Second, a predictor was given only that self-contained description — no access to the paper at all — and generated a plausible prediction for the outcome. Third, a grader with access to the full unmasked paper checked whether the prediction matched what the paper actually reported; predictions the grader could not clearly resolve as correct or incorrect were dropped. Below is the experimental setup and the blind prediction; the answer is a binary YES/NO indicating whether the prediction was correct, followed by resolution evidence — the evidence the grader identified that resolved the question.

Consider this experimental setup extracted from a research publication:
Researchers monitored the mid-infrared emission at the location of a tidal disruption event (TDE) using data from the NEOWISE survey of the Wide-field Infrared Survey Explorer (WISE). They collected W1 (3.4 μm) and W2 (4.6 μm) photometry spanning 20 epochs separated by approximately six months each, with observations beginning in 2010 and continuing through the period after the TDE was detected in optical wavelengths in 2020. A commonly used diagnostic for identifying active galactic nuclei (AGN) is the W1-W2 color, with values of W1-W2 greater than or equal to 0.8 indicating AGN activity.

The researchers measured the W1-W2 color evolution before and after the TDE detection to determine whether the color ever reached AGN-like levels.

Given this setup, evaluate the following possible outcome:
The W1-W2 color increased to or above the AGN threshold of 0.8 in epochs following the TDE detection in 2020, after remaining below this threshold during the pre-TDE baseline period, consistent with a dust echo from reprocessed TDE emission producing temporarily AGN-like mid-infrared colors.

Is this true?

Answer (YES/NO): NO